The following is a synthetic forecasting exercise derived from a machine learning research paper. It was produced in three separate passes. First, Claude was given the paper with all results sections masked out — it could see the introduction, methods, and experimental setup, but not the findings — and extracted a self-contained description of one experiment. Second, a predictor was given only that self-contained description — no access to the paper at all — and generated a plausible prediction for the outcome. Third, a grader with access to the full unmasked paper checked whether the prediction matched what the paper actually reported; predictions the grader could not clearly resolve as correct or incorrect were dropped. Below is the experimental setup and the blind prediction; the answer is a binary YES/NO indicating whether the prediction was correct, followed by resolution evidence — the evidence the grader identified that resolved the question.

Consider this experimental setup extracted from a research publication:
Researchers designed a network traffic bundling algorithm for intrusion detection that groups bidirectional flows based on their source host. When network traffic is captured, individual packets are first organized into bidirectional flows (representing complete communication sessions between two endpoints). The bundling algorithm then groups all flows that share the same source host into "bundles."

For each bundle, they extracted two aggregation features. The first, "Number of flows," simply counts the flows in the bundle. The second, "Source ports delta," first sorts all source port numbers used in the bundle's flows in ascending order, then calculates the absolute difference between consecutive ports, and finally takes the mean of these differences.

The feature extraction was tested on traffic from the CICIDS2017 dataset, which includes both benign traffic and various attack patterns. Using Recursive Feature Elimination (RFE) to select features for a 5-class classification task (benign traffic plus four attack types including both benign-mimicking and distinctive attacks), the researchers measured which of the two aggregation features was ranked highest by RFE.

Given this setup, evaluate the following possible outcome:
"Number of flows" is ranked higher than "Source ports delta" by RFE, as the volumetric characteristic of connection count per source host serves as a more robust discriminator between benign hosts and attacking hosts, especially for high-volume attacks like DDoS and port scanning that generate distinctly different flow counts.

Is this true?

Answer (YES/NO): YES